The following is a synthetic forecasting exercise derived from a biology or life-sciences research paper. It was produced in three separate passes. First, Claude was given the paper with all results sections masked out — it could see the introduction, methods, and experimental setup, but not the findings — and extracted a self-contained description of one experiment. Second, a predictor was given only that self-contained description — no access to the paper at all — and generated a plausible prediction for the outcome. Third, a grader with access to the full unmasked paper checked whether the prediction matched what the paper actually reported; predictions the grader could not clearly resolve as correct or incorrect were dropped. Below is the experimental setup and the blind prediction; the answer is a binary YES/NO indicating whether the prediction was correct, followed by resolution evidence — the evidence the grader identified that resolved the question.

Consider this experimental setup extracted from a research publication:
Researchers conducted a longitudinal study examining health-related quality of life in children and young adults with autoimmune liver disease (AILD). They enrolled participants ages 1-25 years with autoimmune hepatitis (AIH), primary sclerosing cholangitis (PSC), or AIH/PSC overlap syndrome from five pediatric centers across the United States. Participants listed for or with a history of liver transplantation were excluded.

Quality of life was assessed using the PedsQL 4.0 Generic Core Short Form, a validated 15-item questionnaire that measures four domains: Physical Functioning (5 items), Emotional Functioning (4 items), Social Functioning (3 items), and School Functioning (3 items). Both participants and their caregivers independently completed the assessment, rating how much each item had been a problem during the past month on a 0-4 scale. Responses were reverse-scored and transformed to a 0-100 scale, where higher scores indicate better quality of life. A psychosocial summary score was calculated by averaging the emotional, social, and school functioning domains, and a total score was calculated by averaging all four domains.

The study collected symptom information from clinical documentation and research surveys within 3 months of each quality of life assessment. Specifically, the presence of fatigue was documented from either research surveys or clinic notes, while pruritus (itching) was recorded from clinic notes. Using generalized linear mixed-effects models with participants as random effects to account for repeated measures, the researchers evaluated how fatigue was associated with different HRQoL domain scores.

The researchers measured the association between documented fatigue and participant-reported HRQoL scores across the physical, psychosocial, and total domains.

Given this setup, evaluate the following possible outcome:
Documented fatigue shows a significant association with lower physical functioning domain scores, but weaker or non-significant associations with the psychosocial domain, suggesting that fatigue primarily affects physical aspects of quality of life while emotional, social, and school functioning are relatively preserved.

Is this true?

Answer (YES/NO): NO